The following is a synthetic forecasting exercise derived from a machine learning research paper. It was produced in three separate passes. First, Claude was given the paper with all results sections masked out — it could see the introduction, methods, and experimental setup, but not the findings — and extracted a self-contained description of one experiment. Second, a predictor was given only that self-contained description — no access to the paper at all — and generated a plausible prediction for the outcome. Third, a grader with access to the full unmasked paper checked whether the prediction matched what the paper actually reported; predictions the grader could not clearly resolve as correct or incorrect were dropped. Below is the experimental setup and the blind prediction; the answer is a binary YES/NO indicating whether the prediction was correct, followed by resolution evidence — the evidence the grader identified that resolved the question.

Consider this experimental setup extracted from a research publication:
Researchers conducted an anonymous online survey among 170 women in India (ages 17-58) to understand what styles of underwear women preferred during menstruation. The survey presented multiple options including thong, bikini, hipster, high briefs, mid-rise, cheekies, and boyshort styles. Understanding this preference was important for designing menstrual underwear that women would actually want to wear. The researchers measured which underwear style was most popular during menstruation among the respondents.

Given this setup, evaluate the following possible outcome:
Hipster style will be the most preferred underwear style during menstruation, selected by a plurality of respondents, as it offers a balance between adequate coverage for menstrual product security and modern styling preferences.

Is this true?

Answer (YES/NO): YES